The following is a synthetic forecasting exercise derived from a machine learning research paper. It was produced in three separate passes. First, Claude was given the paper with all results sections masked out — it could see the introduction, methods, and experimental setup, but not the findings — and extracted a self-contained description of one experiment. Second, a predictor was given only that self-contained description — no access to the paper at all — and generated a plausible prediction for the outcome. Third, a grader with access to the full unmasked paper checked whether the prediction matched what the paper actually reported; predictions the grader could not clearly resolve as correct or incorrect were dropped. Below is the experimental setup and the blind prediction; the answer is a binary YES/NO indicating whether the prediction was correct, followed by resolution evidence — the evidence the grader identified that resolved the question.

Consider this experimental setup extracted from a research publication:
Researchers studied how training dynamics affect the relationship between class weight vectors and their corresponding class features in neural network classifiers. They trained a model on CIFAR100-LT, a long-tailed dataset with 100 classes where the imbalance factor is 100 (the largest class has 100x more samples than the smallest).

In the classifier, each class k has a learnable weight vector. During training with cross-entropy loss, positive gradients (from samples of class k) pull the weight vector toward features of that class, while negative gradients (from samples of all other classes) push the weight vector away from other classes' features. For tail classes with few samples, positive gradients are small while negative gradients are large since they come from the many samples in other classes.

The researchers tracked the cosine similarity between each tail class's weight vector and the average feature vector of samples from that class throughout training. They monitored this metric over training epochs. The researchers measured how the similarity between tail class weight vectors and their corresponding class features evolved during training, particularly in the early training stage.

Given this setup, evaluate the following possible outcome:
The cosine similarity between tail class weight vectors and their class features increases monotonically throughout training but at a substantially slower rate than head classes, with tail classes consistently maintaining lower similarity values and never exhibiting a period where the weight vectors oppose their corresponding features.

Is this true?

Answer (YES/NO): NO